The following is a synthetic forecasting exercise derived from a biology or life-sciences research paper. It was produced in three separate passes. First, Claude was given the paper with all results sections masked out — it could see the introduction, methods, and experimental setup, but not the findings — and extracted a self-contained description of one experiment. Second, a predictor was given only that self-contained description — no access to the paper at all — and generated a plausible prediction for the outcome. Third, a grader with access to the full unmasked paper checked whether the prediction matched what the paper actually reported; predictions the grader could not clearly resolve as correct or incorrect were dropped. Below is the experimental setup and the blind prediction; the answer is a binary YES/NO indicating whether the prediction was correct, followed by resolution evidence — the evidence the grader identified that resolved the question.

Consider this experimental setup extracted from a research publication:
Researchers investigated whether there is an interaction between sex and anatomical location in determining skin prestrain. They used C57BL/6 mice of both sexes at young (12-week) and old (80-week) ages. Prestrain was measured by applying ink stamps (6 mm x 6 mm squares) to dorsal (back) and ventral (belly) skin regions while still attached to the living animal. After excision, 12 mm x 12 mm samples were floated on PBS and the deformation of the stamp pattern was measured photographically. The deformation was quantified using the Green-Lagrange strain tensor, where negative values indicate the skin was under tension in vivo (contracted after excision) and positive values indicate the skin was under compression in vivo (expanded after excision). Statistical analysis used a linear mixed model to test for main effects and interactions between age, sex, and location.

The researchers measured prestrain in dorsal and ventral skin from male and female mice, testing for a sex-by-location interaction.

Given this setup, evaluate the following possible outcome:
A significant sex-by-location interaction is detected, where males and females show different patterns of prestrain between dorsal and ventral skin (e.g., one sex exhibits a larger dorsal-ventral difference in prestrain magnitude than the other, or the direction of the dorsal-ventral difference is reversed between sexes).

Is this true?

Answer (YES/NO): NO